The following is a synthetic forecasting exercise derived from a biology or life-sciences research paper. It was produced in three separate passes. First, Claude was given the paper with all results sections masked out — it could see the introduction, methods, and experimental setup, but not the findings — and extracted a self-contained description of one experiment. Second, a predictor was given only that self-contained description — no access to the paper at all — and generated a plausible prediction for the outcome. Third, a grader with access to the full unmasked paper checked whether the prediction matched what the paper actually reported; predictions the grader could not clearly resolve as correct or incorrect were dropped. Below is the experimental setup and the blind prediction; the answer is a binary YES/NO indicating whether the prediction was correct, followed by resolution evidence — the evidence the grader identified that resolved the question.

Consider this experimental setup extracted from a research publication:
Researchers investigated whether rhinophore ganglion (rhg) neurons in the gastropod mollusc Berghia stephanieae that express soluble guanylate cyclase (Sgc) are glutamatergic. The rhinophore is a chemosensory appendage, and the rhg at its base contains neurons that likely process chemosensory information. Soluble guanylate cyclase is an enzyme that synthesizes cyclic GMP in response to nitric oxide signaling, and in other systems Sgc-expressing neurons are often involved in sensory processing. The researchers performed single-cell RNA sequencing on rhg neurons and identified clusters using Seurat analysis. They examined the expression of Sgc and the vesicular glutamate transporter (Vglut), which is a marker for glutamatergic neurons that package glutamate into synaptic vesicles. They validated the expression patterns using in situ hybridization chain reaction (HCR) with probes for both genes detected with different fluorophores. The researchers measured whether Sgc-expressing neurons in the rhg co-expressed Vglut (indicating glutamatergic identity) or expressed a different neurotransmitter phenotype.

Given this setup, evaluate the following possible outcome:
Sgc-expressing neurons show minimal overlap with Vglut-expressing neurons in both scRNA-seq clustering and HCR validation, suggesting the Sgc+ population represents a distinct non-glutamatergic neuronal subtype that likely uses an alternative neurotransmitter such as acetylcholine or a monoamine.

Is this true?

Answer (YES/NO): NO